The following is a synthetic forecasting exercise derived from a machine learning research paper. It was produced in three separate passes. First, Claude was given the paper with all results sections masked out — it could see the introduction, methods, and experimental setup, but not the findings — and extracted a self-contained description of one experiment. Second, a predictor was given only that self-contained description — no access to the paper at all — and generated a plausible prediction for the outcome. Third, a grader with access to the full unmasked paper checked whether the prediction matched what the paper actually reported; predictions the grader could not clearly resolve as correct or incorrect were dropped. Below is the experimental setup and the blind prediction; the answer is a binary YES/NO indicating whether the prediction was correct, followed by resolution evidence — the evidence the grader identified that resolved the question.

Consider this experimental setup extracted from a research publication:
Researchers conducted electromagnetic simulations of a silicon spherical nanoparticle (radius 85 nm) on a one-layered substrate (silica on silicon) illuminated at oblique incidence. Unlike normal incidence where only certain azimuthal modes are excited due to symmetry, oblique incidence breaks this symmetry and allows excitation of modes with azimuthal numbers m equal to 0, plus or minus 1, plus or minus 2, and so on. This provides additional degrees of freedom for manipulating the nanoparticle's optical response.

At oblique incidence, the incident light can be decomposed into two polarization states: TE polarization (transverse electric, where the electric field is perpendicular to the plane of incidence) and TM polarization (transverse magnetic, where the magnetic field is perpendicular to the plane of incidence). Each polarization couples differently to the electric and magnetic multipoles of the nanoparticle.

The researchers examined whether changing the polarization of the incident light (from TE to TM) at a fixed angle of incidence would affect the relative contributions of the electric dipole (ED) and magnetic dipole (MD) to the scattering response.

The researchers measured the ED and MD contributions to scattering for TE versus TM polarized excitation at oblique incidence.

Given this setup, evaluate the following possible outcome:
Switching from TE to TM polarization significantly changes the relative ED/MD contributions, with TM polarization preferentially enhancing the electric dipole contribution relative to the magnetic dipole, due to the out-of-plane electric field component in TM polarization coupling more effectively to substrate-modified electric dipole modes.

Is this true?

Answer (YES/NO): YES